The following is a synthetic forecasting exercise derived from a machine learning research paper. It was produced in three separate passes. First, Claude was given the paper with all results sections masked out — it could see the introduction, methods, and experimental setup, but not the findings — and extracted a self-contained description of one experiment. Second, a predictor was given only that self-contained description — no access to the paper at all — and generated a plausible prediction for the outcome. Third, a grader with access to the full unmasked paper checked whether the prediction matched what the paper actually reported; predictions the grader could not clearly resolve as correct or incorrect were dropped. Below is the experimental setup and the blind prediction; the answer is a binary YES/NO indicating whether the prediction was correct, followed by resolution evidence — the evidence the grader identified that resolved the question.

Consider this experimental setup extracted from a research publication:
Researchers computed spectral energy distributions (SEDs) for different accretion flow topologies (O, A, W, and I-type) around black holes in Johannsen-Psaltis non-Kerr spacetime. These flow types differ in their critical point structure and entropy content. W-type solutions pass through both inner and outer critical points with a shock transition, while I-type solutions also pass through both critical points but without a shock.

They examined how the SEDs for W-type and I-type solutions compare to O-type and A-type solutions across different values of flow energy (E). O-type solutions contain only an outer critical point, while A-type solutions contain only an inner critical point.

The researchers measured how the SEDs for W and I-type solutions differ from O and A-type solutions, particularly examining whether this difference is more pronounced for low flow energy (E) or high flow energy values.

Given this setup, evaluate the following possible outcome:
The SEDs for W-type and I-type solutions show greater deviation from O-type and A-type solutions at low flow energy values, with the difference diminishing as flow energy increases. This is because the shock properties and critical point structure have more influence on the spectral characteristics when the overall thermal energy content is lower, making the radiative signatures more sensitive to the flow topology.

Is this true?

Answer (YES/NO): YES